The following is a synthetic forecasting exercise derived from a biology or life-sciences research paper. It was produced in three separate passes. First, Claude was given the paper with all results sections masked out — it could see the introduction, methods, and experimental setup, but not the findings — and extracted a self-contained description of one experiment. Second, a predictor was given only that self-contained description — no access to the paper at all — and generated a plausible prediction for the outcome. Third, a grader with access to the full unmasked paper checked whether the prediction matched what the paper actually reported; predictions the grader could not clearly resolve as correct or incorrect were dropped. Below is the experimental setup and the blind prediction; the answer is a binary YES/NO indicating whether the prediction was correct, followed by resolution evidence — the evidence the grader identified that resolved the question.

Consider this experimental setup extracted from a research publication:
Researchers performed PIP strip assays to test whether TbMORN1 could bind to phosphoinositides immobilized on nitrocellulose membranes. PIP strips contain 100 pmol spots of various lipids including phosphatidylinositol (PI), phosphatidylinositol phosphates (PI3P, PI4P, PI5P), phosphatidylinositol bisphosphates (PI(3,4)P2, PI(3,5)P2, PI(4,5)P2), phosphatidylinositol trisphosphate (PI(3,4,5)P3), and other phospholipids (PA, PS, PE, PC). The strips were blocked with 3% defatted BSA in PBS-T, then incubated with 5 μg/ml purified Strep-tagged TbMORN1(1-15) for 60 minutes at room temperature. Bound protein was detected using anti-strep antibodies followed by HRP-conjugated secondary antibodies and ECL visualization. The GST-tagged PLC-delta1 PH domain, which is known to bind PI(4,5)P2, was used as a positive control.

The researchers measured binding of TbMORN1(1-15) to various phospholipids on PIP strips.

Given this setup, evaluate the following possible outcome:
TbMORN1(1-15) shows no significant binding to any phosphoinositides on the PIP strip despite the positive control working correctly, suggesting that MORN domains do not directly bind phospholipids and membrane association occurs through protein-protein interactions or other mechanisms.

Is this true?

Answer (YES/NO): NO